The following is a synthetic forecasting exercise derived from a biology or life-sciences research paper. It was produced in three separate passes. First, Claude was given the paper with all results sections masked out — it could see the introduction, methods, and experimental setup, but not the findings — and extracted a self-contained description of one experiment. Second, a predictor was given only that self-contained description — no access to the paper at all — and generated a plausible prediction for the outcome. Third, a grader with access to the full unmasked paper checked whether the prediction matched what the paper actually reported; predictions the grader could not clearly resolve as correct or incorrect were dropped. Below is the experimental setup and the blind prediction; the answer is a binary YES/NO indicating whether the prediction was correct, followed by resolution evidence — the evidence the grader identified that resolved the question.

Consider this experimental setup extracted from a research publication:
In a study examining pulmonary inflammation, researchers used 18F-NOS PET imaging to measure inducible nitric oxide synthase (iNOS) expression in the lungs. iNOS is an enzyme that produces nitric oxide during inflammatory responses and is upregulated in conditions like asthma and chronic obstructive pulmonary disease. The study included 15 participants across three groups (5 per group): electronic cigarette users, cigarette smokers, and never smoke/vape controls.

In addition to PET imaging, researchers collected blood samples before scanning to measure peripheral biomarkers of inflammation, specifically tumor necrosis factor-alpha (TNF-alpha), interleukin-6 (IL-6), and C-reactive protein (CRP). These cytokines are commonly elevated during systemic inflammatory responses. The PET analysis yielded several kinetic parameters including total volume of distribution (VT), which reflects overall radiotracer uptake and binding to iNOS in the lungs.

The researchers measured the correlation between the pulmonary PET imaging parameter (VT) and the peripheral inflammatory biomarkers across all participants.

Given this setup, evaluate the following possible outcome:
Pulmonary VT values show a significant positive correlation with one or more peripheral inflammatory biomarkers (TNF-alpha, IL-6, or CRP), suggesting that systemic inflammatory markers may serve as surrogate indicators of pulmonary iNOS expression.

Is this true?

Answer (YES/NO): NO